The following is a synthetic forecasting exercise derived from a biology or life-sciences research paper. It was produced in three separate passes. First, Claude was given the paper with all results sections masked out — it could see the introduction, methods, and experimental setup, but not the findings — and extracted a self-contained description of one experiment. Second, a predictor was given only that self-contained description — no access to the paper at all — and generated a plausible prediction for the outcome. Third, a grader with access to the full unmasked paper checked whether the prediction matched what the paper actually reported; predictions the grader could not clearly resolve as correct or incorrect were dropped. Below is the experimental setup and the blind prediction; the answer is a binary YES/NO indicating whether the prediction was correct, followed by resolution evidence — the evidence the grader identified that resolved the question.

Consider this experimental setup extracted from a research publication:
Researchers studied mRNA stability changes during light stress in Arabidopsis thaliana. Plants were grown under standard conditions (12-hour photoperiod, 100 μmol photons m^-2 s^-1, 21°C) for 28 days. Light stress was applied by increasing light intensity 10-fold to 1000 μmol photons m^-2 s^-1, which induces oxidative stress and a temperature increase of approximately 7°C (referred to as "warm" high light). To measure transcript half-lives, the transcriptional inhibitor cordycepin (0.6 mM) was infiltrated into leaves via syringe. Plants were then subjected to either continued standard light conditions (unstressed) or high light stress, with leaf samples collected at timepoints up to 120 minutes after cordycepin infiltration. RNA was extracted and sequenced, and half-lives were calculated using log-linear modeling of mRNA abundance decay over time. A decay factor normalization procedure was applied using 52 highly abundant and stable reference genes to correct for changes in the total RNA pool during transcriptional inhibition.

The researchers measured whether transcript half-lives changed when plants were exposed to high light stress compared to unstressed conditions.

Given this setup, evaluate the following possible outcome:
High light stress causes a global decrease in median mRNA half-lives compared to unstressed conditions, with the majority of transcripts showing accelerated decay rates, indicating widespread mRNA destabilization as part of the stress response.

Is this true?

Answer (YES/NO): YES